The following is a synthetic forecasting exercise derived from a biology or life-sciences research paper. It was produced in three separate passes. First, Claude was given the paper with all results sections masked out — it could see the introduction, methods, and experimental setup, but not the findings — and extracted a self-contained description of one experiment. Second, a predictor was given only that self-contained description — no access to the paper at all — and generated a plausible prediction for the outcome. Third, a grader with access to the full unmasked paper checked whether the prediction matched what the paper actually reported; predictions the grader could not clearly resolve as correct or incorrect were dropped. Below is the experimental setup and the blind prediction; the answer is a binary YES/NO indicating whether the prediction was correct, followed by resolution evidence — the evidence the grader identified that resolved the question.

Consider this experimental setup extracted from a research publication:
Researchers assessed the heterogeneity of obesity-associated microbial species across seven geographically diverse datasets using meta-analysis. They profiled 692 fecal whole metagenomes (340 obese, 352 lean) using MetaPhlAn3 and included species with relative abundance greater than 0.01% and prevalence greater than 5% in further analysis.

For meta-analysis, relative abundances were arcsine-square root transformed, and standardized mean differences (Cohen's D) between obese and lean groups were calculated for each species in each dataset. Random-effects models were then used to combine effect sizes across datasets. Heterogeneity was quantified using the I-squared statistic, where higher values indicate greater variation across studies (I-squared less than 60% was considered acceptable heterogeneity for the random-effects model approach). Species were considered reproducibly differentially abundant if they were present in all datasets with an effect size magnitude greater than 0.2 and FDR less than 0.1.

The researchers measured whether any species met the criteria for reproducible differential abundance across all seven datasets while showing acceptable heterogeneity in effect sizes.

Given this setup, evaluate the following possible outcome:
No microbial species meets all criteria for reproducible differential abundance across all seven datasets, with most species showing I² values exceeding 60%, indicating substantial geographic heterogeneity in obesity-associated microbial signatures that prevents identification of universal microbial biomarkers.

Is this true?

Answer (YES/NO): NO